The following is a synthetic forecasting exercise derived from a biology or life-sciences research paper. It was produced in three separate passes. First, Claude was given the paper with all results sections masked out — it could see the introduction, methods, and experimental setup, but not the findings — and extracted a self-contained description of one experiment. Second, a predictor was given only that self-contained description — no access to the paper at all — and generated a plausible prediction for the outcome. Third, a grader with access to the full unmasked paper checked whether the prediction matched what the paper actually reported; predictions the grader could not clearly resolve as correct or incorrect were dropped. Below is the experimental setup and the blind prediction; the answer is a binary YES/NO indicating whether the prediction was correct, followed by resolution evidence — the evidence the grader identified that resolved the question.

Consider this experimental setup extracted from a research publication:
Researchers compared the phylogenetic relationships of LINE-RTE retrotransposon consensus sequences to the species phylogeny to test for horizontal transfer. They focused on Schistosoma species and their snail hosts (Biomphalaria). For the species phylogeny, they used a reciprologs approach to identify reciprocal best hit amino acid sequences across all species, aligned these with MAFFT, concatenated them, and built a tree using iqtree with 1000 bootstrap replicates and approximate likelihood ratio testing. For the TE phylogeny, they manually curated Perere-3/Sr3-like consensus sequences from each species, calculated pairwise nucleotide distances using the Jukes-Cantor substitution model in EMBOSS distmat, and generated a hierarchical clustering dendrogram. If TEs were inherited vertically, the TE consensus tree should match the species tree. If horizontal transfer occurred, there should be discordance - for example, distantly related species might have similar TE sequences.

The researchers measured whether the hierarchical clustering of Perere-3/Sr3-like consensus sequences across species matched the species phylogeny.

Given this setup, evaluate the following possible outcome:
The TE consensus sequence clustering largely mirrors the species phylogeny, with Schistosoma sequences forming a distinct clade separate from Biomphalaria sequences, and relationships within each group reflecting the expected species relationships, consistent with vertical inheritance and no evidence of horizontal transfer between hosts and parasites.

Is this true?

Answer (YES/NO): NO